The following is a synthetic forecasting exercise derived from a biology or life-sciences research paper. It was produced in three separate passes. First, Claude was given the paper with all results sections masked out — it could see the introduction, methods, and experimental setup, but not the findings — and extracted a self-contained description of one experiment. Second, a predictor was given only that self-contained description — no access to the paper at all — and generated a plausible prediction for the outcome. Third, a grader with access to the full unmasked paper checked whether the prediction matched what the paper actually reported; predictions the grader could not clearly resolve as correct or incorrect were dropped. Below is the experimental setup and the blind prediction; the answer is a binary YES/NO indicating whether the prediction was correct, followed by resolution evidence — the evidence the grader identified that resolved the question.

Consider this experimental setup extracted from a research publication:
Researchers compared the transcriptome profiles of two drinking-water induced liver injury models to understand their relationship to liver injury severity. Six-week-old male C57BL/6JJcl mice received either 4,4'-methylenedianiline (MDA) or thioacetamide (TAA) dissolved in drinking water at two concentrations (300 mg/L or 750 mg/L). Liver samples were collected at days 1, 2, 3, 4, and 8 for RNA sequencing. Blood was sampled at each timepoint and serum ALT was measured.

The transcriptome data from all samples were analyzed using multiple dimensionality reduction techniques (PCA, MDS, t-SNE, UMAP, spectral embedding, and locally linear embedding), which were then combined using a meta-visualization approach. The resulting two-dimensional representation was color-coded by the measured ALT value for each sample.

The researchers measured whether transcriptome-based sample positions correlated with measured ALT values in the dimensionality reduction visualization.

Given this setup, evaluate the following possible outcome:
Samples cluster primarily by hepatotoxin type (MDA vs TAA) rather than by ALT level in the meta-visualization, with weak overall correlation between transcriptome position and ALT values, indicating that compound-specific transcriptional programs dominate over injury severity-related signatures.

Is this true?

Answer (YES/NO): NO